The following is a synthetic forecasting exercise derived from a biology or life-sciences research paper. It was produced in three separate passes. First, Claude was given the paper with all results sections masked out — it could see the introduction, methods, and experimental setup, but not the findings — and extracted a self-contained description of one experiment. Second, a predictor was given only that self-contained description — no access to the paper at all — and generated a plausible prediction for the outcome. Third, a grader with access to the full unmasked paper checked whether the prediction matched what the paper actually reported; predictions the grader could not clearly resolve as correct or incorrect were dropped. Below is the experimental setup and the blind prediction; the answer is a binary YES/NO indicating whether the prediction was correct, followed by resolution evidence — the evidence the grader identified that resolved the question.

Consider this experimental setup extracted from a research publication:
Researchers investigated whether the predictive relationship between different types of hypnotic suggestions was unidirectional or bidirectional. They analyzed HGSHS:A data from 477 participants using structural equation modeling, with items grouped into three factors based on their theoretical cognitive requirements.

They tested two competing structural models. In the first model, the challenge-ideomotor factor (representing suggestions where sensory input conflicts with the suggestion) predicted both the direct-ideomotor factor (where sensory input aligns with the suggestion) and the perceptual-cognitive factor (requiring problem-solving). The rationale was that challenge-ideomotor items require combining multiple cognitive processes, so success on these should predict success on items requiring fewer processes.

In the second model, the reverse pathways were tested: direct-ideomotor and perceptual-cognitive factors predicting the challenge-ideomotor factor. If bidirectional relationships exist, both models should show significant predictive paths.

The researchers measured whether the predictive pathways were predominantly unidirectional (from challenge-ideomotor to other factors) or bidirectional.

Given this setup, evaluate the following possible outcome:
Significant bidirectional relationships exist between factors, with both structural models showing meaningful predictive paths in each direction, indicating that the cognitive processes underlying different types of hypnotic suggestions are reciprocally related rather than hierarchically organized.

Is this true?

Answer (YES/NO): NO